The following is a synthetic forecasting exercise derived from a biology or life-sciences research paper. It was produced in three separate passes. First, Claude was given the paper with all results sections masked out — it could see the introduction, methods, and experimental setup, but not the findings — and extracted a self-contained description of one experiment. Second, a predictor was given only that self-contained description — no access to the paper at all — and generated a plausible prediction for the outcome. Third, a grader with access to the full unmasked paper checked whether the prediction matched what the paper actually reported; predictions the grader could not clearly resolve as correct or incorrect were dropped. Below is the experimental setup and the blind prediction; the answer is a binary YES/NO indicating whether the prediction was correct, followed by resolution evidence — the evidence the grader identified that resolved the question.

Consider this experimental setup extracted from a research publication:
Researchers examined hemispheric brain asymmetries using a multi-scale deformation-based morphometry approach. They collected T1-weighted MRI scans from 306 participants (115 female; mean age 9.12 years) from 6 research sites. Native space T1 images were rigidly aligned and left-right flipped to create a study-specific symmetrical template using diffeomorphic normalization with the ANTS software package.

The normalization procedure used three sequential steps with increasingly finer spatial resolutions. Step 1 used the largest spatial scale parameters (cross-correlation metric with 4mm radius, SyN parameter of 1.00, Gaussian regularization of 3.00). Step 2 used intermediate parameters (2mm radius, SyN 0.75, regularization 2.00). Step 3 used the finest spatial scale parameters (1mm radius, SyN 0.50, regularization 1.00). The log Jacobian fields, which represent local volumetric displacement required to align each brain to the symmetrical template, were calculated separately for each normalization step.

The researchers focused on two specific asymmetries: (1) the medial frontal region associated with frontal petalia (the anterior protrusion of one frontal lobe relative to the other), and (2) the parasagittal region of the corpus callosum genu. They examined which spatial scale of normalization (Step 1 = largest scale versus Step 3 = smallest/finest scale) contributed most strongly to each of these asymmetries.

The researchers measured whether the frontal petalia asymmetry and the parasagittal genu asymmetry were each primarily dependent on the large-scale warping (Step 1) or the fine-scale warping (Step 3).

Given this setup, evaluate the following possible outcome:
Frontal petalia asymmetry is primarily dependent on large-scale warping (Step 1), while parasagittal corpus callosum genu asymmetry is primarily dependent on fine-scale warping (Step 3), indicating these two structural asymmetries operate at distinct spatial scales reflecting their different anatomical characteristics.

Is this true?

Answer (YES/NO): YES